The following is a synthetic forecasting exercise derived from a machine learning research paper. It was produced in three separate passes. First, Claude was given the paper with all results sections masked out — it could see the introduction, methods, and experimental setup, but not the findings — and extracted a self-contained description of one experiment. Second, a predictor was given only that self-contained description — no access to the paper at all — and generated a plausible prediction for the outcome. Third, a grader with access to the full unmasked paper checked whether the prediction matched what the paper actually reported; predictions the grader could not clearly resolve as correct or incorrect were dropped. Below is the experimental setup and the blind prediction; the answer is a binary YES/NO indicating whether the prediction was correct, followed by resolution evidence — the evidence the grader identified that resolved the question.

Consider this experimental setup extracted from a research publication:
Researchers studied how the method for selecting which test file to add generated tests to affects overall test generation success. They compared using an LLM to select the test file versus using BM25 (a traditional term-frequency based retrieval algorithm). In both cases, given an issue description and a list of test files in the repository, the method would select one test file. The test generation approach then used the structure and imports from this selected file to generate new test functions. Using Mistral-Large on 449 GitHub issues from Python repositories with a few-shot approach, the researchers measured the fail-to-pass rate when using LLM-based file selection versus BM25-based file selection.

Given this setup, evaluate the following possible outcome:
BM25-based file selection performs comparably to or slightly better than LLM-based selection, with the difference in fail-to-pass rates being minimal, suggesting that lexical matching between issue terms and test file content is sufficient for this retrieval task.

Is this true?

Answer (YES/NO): NO